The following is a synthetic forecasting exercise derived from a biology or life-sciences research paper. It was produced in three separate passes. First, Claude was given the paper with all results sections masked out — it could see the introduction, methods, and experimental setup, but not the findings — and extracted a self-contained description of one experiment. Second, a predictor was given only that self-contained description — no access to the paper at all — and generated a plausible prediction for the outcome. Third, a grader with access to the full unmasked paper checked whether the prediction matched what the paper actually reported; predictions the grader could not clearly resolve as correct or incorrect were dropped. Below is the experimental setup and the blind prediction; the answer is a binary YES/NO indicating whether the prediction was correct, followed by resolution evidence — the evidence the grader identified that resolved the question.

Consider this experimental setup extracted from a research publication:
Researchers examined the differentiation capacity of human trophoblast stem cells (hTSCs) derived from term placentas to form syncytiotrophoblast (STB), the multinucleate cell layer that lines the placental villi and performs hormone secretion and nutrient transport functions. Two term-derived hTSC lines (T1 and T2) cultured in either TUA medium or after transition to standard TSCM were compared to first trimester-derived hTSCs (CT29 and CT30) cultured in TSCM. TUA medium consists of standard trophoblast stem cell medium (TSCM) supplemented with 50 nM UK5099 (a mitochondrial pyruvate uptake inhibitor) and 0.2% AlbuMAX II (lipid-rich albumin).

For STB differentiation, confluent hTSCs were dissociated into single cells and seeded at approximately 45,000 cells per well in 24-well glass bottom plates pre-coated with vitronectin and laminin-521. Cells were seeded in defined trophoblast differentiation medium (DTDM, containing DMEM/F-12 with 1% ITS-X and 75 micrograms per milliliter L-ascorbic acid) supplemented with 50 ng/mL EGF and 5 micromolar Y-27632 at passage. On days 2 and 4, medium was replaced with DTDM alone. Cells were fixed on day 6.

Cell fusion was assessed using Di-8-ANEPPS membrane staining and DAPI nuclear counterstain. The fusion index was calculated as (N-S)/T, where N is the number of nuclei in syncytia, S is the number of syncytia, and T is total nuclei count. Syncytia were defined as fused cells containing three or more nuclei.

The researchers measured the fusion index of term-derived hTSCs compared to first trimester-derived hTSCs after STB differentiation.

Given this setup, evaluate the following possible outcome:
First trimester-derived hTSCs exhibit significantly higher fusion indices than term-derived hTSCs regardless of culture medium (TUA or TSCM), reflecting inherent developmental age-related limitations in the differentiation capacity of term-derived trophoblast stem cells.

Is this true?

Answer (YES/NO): NO